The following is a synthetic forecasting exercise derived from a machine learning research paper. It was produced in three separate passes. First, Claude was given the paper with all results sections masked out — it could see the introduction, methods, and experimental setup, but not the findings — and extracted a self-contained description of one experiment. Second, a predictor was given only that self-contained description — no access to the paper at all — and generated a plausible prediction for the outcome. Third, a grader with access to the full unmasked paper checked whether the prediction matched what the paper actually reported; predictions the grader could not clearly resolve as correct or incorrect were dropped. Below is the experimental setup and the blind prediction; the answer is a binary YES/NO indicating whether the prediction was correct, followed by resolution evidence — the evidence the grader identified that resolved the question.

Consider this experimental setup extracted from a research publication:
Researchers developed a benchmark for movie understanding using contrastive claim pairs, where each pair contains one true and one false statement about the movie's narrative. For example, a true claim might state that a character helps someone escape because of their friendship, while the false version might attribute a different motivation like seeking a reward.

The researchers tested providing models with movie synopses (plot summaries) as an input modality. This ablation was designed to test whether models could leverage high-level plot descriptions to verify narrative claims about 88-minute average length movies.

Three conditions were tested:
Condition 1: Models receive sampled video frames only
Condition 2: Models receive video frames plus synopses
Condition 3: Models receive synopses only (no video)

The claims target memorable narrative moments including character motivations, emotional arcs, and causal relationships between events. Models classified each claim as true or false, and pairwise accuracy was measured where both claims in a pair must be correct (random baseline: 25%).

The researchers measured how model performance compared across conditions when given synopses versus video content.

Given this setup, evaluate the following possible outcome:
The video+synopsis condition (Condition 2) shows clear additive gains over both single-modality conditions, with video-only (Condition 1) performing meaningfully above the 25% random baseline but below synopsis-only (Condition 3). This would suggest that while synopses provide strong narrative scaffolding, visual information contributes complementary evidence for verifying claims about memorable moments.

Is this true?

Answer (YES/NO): NO